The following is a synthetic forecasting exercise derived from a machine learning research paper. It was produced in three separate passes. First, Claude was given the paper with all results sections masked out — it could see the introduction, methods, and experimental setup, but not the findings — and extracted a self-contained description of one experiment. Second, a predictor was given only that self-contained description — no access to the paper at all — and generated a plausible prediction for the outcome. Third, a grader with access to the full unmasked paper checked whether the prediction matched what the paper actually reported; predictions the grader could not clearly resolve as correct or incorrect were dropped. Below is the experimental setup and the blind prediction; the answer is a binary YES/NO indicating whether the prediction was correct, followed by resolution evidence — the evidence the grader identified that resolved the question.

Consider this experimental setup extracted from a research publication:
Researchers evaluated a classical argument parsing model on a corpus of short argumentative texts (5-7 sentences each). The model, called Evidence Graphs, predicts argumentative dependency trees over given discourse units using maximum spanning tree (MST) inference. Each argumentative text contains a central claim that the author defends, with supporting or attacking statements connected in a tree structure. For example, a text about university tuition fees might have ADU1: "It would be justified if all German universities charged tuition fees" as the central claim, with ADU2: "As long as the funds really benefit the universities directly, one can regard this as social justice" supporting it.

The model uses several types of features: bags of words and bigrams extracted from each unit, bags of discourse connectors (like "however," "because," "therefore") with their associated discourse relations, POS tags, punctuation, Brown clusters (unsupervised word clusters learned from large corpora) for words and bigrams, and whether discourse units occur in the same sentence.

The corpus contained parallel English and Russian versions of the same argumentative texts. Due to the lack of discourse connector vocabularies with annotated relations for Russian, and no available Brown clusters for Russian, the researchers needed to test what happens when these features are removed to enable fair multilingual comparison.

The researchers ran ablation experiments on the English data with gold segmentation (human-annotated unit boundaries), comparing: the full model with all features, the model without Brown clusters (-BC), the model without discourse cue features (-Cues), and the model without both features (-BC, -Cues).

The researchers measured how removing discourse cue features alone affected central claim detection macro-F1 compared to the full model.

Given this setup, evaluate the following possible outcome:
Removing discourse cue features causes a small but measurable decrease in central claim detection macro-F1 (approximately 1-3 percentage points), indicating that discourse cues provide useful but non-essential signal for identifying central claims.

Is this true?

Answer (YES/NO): NO